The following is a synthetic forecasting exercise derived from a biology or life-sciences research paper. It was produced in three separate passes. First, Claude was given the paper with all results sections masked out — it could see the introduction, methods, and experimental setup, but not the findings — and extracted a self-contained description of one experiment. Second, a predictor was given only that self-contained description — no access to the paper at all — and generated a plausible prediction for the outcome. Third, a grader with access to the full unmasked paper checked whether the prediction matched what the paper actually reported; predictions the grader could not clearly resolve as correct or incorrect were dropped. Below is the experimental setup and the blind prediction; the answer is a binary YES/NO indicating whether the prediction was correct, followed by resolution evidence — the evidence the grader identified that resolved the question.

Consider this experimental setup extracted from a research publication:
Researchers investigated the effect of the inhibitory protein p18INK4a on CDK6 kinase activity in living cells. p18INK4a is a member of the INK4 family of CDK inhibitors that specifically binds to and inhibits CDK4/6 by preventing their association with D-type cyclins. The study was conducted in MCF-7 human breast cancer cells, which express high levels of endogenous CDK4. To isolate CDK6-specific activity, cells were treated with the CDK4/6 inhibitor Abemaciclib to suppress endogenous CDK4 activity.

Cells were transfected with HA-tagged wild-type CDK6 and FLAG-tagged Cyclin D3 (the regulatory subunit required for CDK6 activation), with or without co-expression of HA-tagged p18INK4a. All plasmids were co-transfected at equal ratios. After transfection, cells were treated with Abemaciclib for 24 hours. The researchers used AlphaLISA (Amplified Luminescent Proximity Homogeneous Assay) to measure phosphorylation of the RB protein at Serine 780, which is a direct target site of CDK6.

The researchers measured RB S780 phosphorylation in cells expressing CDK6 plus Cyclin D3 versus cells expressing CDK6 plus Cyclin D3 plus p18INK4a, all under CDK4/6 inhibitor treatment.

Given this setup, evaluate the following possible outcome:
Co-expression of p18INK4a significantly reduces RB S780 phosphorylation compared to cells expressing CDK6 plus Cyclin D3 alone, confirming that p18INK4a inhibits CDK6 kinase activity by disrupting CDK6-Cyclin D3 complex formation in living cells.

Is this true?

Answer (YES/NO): YES